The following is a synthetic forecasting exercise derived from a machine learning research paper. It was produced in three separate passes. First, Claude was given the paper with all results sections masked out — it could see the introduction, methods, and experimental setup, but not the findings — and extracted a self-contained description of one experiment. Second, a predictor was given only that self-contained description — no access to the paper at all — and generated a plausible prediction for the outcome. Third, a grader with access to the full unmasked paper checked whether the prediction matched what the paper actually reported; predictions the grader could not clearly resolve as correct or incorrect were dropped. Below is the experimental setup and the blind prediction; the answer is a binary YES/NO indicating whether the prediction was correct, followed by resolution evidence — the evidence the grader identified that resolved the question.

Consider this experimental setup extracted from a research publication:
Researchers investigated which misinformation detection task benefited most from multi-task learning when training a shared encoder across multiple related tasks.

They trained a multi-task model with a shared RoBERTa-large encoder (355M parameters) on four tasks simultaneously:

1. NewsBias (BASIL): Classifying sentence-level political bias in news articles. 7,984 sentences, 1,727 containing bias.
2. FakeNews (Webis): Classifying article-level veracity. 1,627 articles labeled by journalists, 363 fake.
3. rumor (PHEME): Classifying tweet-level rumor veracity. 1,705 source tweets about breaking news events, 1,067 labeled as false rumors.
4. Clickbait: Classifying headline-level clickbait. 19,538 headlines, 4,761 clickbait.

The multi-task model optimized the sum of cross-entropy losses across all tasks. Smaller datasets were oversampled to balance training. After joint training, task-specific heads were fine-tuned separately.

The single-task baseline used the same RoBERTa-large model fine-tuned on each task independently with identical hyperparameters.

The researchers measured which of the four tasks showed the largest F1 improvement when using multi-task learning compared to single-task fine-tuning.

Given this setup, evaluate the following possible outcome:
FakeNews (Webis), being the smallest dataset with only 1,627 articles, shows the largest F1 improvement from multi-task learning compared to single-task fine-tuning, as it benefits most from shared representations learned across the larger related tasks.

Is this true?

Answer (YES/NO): NO